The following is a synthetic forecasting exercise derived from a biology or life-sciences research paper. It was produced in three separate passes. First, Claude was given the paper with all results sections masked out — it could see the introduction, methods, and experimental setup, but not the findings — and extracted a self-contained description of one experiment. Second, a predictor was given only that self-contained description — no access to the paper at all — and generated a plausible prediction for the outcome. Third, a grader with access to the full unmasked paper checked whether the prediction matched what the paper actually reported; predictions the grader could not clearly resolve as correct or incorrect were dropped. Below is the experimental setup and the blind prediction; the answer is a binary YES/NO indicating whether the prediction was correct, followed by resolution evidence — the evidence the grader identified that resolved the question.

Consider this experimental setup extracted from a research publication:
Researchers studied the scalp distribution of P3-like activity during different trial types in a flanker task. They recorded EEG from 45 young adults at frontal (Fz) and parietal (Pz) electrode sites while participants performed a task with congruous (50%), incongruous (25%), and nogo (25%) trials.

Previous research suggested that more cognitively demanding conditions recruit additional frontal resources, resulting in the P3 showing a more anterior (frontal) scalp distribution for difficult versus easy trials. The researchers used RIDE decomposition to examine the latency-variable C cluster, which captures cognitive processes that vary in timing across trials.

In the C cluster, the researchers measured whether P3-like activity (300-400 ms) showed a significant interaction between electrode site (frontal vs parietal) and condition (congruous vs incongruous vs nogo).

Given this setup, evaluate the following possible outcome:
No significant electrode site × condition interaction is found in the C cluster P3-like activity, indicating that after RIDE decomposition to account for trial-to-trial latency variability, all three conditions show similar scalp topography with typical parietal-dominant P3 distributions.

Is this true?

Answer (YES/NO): YES